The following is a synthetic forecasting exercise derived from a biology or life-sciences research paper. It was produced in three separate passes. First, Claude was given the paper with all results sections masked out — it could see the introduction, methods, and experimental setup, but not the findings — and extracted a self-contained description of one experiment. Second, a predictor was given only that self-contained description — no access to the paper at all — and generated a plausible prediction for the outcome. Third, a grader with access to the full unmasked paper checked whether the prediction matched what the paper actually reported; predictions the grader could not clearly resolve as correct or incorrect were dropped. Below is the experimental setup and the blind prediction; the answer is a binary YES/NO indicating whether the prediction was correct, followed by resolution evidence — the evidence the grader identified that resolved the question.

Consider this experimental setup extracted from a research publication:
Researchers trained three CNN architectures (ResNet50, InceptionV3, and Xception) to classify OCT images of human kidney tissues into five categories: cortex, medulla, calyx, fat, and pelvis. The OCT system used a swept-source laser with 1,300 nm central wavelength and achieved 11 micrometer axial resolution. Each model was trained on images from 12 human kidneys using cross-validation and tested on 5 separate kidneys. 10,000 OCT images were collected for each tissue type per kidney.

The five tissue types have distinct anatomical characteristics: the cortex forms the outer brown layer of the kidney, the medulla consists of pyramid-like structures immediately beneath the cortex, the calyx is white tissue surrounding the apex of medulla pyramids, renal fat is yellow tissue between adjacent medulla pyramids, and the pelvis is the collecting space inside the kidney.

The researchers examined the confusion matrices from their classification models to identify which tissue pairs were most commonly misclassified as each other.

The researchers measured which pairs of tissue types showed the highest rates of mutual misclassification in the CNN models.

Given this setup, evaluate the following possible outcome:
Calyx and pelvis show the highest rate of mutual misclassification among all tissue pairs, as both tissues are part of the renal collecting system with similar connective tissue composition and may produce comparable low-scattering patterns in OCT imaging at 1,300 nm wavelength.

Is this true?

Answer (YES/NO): NO